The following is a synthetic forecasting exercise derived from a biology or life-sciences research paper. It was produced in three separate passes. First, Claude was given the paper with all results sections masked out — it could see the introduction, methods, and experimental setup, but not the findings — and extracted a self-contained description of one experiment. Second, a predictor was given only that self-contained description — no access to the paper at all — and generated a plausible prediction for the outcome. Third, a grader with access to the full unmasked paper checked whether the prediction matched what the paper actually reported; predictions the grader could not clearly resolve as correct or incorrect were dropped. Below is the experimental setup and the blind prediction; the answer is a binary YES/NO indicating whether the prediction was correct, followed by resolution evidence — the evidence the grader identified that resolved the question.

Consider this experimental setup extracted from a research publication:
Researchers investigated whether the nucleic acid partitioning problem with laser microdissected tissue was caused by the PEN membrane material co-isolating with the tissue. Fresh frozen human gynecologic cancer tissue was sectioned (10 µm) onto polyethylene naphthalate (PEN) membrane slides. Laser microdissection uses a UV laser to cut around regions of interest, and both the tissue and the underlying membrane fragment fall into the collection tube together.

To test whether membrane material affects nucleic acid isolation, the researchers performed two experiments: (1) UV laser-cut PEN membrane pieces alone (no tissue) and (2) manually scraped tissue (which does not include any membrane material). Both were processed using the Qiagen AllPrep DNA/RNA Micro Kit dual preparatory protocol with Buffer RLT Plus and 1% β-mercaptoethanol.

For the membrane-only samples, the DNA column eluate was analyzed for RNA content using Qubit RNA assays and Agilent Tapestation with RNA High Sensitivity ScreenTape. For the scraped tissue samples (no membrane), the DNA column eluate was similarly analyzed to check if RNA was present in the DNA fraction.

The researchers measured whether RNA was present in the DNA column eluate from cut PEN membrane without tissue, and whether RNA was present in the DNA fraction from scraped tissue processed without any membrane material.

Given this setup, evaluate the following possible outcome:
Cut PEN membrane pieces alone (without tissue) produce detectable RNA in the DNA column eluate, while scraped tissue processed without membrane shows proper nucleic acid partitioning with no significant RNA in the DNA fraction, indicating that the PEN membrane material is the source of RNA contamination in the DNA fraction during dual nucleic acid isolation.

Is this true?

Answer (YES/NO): NO